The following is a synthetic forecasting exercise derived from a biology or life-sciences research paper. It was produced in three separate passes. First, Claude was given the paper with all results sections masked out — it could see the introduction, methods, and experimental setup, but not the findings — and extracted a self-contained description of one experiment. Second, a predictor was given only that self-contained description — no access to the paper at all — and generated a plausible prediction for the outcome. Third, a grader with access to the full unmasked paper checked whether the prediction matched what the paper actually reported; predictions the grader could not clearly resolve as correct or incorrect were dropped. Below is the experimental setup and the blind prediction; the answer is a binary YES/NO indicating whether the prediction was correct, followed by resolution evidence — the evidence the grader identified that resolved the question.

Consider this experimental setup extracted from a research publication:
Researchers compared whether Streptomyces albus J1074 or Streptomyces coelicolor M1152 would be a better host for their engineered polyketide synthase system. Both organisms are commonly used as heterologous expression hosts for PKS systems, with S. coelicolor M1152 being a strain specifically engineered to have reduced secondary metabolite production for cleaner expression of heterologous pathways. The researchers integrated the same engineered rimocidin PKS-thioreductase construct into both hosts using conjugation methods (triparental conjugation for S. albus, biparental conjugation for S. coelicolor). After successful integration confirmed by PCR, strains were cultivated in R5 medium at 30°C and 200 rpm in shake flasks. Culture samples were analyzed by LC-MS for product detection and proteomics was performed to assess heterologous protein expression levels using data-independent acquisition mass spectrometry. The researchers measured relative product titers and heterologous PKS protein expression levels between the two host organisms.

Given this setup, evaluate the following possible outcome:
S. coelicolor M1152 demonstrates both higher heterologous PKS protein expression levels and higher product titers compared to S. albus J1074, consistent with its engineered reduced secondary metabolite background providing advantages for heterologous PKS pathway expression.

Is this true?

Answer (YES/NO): NO